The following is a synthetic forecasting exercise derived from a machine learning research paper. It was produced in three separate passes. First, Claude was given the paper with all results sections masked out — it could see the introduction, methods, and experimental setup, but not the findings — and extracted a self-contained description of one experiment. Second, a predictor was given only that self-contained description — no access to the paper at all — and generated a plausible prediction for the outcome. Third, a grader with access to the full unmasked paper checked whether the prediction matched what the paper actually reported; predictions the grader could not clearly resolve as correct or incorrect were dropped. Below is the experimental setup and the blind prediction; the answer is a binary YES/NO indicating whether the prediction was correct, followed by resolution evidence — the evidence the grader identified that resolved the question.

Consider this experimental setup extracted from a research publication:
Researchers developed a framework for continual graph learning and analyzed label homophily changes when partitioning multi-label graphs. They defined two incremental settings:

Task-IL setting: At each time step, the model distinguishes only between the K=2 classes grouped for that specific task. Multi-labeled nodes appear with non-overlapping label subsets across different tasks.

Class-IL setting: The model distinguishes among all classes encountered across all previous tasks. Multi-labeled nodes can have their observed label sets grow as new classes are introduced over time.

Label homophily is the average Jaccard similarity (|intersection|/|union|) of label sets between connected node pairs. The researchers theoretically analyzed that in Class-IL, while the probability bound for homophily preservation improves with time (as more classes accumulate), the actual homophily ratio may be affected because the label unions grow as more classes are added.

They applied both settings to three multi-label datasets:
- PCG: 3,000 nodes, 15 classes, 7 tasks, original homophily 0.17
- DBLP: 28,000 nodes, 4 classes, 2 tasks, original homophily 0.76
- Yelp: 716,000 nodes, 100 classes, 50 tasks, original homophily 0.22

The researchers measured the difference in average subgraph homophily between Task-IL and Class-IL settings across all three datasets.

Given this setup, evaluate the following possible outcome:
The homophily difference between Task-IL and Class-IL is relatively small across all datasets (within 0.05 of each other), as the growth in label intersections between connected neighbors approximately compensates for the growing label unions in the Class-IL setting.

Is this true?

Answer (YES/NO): NO